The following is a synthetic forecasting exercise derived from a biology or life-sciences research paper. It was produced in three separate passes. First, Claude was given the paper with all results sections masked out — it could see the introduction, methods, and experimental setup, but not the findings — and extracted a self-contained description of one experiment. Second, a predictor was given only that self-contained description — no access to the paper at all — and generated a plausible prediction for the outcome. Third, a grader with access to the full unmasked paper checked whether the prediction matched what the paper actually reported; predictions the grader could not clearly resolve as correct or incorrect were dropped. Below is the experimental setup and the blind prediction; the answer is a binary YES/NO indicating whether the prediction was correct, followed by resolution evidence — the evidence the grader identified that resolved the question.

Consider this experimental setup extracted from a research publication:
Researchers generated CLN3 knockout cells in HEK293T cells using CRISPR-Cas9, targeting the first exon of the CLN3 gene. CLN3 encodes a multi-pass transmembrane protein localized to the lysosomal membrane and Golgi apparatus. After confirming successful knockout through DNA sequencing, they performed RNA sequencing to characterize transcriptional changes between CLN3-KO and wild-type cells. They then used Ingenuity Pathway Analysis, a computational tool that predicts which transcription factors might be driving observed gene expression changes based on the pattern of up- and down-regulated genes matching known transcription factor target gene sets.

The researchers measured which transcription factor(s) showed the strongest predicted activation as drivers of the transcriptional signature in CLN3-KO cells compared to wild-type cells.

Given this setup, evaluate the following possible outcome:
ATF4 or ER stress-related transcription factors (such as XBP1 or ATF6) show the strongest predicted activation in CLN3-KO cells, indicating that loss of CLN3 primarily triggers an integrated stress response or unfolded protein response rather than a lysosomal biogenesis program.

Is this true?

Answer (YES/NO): NO